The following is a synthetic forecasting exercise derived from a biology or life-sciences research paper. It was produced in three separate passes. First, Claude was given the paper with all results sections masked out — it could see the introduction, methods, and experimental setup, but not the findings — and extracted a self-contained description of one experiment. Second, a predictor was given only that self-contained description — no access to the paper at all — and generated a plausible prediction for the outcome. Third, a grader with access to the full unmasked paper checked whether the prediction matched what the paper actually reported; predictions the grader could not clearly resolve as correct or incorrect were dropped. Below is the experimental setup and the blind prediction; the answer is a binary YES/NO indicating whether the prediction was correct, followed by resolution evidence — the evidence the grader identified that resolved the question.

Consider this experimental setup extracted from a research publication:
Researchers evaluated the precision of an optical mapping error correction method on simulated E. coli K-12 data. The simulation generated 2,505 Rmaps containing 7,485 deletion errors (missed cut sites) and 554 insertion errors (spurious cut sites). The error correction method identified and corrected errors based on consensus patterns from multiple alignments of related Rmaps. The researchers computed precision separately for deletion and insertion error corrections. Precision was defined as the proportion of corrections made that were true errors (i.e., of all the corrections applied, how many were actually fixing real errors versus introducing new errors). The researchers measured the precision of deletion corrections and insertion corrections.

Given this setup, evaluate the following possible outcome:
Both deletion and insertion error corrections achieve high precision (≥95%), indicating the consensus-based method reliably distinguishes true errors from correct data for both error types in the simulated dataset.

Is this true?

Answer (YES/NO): NO